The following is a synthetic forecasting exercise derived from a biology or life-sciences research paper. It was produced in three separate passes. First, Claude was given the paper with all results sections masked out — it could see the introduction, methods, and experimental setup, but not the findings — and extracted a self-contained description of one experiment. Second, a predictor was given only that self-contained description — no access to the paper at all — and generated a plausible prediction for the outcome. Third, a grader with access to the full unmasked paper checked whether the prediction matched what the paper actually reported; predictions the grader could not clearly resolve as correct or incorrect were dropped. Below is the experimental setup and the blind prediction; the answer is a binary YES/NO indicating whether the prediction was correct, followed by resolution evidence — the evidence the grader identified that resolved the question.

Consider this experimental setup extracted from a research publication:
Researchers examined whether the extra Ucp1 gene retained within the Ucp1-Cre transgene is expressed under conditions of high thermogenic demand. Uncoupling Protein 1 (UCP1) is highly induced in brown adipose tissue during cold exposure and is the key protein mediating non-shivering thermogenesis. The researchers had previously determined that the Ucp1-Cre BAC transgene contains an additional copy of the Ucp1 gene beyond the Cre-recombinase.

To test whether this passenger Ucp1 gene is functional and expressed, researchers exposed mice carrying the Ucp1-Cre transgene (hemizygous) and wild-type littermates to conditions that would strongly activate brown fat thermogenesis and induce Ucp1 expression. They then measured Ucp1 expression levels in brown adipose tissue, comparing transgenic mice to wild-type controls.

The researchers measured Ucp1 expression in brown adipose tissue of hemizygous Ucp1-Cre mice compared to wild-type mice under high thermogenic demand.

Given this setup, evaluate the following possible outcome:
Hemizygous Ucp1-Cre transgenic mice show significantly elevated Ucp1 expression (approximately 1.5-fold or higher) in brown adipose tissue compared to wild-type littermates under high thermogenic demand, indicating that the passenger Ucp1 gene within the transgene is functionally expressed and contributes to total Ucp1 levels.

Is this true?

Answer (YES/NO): NO